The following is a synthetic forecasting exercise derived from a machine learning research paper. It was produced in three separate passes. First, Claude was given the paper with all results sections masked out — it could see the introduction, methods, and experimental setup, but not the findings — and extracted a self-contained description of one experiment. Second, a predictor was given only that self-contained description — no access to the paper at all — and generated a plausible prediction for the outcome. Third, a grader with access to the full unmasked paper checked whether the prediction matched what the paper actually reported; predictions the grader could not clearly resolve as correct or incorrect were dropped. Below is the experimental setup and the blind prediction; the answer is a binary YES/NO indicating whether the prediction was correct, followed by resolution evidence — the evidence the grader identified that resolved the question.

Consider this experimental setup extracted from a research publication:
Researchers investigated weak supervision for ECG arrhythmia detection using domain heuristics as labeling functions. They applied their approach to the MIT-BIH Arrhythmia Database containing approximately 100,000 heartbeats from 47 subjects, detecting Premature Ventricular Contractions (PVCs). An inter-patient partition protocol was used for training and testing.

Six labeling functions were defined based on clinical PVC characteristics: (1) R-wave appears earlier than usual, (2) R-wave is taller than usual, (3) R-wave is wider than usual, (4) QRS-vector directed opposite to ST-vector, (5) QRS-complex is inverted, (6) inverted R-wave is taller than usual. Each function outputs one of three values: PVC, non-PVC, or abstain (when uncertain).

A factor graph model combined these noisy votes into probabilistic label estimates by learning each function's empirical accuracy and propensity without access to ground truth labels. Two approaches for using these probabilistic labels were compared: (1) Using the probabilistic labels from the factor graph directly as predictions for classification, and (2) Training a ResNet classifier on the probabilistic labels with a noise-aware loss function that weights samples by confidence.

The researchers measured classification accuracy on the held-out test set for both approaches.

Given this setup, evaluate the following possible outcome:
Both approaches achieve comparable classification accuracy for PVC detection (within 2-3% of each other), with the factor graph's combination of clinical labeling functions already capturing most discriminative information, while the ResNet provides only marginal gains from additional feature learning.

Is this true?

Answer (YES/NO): NO